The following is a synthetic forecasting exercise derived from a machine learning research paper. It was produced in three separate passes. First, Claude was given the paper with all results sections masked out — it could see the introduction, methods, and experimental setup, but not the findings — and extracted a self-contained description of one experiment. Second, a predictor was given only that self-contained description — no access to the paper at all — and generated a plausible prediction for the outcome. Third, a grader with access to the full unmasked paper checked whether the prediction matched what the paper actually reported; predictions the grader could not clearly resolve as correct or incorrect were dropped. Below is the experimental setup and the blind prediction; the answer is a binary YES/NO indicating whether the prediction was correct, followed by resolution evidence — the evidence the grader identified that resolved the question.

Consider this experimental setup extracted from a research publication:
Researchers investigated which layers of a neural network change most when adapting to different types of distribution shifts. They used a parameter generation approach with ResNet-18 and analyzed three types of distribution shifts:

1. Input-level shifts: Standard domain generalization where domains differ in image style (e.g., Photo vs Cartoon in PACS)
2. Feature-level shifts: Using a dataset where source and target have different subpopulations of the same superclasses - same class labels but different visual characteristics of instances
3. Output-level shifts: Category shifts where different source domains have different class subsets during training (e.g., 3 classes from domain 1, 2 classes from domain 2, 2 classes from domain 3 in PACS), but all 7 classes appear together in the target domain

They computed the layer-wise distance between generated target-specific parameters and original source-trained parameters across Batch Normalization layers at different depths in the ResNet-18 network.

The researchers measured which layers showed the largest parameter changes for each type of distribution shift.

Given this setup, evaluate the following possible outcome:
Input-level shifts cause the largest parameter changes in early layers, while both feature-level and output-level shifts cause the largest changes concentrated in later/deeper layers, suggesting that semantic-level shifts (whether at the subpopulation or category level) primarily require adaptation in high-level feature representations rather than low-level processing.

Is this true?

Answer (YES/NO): NO